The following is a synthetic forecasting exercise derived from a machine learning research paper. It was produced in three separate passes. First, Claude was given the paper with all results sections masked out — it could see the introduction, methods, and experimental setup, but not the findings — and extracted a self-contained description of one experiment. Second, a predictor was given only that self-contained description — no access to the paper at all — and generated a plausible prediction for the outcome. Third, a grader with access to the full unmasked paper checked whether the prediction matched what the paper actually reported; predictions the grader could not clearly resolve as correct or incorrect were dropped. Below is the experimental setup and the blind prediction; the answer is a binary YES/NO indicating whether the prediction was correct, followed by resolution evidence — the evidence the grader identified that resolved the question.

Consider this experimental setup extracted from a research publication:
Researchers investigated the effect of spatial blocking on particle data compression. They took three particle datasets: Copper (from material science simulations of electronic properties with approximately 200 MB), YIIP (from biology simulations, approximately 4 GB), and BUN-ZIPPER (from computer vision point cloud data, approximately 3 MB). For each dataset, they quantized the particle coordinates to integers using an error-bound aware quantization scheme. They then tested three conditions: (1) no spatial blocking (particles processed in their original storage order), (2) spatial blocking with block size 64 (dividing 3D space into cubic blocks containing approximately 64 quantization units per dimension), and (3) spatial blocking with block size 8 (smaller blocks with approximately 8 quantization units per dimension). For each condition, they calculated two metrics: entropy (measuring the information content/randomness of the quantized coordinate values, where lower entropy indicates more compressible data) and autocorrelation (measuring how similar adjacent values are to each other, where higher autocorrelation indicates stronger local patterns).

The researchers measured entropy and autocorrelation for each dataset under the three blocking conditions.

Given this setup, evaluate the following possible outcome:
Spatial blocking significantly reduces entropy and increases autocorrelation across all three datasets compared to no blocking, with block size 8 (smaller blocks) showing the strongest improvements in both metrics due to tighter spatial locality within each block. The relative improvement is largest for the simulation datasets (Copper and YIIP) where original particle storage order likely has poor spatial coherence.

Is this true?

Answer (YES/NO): NO